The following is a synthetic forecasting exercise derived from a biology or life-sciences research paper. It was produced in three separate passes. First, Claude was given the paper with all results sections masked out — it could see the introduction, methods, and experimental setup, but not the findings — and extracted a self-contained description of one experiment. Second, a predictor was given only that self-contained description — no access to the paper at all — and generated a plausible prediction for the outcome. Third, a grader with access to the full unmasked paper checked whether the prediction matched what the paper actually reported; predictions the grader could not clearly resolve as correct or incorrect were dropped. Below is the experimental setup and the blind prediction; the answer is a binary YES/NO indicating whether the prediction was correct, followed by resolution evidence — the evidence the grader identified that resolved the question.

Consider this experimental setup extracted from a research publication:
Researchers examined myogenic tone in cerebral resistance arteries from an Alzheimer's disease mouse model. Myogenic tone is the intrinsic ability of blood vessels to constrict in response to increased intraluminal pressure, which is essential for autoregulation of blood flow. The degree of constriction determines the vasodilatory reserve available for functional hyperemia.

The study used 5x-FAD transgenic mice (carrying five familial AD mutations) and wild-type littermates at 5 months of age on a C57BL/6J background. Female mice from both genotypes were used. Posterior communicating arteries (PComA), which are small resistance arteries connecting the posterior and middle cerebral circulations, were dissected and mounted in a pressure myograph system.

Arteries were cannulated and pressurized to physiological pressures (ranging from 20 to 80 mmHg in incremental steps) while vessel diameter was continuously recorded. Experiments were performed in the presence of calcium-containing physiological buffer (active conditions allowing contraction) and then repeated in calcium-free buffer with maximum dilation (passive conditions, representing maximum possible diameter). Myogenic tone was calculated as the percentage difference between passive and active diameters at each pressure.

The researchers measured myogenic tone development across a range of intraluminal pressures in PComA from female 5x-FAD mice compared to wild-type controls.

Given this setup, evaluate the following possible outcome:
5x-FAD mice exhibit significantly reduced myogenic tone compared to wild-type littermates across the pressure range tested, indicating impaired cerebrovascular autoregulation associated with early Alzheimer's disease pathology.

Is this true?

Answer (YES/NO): NO